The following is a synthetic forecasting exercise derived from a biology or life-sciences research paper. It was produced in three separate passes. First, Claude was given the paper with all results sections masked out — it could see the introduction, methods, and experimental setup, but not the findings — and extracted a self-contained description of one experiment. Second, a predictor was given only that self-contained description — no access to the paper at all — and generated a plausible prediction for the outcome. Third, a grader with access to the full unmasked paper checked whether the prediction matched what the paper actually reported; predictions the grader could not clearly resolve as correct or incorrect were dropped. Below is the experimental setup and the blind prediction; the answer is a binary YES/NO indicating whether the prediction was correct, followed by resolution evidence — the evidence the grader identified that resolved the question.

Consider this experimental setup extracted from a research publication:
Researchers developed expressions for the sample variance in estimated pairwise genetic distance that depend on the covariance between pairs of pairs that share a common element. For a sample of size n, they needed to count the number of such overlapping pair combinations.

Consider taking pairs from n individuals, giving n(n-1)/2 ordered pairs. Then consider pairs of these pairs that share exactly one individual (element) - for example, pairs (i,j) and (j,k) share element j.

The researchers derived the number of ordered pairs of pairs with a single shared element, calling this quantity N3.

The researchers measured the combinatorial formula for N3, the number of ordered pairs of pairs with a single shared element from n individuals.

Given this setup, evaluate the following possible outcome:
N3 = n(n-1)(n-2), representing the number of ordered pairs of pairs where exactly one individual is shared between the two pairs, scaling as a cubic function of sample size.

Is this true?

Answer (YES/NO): NO